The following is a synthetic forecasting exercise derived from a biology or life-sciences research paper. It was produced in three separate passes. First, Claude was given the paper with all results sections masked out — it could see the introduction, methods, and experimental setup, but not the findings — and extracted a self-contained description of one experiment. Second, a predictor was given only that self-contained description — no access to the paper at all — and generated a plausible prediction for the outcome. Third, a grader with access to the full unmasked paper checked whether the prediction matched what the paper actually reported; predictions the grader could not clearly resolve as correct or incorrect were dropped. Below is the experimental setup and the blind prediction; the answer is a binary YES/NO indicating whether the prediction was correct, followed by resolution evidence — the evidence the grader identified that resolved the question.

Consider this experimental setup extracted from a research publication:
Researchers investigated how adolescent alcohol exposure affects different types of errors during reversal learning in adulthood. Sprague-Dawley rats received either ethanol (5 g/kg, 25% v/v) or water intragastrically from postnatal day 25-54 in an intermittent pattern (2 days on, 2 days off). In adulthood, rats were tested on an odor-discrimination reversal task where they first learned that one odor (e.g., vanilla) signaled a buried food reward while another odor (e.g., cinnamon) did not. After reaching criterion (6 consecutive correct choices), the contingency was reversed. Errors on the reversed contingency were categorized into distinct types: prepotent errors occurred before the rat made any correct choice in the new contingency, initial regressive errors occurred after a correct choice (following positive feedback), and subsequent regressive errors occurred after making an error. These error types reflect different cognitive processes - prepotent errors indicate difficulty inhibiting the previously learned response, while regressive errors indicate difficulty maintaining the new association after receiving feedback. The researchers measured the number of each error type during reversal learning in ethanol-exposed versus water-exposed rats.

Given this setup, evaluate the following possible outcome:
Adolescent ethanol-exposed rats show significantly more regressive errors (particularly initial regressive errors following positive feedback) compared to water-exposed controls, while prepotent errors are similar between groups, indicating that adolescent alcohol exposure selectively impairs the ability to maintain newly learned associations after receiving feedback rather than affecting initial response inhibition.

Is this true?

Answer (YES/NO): NO